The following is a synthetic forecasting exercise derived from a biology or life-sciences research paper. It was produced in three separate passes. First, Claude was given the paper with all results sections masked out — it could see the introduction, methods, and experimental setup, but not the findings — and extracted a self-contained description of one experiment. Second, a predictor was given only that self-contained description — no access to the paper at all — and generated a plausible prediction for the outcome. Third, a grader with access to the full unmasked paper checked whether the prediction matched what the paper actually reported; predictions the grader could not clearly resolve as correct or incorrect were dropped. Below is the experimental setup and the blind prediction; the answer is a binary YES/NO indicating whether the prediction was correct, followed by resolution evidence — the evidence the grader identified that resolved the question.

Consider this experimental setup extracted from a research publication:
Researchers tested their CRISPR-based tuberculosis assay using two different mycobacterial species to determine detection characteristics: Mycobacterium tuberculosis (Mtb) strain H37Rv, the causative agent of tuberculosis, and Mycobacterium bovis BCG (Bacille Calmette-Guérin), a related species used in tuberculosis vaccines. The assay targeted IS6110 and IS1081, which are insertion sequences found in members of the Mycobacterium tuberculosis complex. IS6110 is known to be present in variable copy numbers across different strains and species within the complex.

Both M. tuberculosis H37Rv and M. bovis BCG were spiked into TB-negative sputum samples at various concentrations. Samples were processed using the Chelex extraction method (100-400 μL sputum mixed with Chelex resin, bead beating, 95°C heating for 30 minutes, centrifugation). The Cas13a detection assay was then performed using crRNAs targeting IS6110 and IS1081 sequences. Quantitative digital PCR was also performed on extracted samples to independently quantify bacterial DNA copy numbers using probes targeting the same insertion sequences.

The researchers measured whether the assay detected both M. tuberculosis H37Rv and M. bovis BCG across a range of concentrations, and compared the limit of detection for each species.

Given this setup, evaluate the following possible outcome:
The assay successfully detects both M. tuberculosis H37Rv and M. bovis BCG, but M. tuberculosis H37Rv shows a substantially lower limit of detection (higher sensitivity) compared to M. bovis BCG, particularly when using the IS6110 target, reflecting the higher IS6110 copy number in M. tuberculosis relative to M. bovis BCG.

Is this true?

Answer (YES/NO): NO